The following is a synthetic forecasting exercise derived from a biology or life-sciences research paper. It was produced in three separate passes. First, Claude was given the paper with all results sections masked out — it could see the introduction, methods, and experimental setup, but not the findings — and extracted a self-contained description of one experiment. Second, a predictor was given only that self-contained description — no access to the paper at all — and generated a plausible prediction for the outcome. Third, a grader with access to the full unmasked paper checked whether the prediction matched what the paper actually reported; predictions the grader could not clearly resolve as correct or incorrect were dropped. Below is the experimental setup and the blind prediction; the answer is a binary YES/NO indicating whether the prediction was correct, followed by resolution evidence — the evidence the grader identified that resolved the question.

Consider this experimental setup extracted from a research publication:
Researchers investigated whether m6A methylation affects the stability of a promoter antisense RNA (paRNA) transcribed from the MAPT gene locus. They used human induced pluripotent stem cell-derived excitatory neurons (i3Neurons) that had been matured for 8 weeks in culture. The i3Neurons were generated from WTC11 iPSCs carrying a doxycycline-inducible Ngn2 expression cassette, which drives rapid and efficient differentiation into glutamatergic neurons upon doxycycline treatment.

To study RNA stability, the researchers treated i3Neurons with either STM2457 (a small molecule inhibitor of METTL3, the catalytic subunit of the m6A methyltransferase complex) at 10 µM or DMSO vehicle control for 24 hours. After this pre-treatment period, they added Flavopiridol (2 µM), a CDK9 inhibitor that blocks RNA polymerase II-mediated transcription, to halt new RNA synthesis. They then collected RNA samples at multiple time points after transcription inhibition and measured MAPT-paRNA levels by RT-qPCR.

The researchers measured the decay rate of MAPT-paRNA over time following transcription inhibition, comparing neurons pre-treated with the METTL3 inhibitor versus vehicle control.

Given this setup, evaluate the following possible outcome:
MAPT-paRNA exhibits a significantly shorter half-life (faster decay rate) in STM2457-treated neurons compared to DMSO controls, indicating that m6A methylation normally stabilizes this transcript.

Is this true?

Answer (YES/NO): YES